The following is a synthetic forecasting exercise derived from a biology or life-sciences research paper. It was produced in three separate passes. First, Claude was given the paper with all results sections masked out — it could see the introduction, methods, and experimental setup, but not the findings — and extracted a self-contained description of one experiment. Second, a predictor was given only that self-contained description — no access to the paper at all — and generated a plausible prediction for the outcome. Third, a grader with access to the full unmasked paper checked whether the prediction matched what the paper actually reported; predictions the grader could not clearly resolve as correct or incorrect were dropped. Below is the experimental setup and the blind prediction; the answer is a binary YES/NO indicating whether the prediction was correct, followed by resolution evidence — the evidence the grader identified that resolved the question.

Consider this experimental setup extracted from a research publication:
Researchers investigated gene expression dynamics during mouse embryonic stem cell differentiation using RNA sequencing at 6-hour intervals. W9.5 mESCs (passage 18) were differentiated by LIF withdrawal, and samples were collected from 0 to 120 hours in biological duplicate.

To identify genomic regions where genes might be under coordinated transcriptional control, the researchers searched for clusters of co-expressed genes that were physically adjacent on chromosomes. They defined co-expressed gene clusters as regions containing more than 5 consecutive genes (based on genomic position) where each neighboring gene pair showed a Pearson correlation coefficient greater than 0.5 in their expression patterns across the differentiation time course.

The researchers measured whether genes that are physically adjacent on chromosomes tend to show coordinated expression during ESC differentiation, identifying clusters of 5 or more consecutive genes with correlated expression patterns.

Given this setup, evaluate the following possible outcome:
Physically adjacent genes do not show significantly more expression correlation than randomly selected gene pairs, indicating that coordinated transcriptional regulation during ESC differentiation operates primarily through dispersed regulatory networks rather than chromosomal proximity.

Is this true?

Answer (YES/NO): NO